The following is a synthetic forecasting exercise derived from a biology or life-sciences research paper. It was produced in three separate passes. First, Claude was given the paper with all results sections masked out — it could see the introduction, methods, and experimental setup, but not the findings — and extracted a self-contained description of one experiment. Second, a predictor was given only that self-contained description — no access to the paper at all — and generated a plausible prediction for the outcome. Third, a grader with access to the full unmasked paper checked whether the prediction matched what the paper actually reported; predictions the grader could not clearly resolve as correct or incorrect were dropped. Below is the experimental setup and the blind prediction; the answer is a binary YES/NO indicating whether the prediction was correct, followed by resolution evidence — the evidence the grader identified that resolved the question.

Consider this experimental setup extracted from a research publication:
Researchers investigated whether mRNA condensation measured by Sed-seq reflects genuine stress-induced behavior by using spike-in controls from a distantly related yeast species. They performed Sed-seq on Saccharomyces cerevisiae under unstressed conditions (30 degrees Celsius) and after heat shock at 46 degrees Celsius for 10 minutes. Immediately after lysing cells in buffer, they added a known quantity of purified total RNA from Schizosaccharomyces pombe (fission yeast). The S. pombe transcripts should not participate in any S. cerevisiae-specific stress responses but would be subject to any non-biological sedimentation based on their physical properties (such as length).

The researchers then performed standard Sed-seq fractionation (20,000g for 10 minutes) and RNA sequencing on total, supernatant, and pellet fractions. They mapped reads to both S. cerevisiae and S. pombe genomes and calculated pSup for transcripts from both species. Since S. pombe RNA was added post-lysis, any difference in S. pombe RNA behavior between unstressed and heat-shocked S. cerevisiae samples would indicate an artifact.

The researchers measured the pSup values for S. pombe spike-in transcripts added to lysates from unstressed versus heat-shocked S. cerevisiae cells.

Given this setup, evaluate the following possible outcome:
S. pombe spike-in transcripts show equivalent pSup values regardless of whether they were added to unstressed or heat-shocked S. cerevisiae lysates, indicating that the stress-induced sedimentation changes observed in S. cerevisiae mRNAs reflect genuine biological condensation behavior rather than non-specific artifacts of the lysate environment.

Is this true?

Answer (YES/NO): YES